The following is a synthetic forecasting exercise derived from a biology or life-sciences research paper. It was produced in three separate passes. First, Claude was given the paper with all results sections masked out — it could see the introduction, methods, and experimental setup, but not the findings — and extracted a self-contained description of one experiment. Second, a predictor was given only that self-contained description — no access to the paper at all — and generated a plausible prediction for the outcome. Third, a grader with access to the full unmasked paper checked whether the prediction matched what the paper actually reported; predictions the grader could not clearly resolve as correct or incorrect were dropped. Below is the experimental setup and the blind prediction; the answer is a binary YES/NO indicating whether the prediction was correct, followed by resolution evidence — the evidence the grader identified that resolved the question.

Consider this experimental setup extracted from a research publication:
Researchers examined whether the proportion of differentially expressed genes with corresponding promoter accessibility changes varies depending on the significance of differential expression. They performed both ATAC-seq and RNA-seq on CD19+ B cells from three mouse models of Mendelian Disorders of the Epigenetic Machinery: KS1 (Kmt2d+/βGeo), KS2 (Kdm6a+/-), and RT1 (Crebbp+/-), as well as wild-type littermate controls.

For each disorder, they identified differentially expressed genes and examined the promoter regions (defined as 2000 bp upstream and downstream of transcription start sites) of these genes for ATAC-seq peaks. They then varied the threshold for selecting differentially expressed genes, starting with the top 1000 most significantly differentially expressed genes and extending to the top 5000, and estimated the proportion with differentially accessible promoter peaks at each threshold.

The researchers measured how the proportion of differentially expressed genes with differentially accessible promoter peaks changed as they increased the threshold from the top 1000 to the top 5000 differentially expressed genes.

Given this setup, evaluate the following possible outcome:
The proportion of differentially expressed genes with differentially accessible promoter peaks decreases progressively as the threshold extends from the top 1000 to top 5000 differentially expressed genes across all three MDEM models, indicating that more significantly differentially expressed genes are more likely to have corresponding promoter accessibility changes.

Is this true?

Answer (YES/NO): NO